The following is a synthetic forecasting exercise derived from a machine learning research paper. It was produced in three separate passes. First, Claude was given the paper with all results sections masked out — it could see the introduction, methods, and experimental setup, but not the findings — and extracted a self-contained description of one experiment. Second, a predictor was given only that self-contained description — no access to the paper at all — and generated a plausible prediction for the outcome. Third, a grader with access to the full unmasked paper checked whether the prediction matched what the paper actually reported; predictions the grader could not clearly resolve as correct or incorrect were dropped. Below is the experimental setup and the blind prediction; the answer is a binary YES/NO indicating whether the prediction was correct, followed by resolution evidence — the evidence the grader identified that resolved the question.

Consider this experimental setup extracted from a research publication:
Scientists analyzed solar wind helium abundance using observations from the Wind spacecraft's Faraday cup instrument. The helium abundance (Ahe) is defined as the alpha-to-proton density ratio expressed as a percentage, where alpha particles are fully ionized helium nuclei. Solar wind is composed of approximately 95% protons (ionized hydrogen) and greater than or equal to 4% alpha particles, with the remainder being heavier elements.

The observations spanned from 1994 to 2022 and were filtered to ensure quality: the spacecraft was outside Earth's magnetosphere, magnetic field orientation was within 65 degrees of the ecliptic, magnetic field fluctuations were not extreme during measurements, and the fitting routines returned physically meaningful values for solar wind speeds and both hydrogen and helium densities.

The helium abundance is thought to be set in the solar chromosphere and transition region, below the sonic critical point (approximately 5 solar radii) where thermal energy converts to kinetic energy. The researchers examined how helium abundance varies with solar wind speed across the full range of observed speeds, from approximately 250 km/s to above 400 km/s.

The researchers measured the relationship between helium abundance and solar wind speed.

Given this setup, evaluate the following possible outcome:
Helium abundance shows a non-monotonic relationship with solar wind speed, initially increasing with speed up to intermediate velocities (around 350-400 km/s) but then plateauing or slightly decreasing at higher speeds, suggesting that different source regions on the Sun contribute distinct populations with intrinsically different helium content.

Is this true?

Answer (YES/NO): NO